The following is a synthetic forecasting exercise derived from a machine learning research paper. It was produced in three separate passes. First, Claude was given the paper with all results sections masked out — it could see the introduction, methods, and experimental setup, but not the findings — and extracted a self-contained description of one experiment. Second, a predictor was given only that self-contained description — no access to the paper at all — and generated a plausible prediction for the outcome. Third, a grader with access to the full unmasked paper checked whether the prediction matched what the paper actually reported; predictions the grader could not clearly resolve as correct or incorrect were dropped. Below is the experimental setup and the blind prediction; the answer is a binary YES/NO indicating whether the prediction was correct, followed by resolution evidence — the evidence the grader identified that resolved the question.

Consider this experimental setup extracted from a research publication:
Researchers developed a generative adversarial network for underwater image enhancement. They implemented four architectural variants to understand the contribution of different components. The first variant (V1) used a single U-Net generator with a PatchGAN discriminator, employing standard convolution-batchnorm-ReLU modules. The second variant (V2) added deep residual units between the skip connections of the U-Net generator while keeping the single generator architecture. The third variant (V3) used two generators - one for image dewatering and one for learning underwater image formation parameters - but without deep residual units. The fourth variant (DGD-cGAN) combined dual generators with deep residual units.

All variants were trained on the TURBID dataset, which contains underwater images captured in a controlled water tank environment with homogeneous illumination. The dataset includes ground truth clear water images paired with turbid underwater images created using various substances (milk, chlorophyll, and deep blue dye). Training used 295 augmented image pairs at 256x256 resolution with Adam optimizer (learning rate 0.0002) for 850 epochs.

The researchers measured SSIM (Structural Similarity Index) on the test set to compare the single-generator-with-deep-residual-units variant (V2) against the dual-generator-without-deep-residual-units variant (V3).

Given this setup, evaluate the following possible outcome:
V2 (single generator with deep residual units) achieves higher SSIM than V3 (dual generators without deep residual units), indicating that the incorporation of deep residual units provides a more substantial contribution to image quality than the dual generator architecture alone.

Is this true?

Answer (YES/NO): YES